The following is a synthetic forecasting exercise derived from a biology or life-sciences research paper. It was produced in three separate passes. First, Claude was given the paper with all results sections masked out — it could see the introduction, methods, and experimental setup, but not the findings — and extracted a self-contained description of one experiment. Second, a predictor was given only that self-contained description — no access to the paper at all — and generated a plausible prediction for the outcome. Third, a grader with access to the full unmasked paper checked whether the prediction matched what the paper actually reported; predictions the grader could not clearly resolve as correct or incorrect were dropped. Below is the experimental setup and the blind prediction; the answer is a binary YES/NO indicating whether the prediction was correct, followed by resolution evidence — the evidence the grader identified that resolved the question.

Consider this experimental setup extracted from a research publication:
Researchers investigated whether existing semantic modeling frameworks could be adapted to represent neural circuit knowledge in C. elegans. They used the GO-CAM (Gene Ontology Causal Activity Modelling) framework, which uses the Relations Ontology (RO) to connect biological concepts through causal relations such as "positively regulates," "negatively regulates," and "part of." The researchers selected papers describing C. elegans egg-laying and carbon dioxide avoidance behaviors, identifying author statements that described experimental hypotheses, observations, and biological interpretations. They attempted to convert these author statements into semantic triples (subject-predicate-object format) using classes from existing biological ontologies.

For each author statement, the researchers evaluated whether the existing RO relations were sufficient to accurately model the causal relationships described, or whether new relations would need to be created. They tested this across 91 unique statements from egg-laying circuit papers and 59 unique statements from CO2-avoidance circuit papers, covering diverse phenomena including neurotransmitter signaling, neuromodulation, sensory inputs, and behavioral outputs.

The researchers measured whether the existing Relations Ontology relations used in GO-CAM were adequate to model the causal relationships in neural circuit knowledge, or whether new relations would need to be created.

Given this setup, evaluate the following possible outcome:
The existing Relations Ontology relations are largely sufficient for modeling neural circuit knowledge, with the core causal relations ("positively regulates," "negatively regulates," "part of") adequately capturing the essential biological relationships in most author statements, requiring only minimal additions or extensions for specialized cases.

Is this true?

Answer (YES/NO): NO